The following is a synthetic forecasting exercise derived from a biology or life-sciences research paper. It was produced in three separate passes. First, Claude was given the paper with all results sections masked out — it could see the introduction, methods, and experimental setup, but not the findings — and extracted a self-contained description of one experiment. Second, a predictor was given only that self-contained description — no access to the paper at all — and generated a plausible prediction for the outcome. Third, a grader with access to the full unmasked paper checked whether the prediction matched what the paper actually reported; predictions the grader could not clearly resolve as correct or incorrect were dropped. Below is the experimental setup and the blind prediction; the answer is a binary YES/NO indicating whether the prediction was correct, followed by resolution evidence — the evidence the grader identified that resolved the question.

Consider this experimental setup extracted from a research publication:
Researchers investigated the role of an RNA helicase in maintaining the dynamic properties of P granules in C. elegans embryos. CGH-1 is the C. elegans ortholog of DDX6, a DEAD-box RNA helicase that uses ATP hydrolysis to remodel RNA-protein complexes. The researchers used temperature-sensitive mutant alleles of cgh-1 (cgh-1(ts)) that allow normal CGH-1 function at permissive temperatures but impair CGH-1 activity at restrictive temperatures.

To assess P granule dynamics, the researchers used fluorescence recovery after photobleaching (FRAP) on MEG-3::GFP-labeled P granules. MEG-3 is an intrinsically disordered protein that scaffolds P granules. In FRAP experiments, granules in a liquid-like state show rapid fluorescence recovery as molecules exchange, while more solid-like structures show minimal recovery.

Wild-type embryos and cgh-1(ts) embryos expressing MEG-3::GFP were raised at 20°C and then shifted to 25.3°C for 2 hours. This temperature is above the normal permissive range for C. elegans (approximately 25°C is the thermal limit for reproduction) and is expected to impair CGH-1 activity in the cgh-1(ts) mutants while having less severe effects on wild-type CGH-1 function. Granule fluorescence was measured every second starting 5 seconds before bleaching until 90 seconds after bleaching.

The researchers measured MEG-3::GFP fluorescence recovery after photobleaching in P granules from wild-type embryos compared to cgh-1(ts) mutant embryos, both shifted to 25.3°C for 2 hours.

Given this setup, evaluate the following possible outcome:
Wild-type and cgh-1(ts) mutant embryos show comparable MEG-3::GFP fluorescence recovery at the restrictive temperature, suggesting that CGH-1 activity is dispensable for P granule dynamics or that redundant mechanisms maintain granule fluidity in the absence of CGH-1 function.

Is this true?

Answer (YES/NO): NO